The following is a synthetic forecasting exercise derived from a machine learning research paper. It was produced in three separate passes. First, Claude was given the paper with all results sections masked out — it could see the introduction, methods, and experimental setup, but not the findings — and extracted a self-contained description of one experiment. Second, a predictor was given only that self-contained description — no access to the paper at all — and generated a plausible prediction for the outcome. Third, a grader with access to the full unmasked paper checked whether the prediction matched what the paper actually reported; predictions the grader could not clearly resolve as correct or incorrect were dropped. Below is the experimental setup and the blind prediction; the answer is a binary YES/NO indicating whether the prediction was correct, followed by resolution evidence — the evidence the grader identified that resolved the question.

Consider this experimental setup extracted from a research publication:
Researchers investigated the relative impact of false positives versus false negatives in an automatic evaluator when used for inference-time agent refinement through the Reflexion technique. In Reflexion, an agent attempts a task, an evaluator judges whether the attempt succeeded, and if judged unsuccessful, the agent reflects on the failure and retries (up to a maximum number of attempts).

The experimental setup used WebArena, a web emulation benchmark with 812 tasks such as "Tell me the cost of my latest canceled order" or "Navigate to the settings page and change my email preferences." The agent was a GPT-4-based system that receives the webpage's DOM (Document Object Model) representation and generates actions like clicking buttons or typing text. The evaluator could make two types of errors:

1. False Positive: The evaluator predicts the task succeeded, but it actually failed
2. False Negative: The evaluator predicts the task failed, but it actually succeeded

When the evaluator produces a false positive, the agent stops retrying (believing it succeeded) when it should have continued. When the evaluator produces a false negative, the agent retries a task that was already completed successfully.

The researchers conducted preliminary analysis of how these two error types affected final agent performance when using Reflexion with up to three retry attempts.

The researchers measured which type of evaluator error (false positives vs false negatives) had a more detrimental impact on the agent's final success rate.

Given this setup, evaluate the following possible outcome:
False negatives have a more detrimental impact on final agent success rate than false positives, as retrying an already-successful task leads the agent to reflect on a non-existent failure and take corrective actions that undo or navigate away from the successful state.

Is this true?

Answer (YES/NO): YES